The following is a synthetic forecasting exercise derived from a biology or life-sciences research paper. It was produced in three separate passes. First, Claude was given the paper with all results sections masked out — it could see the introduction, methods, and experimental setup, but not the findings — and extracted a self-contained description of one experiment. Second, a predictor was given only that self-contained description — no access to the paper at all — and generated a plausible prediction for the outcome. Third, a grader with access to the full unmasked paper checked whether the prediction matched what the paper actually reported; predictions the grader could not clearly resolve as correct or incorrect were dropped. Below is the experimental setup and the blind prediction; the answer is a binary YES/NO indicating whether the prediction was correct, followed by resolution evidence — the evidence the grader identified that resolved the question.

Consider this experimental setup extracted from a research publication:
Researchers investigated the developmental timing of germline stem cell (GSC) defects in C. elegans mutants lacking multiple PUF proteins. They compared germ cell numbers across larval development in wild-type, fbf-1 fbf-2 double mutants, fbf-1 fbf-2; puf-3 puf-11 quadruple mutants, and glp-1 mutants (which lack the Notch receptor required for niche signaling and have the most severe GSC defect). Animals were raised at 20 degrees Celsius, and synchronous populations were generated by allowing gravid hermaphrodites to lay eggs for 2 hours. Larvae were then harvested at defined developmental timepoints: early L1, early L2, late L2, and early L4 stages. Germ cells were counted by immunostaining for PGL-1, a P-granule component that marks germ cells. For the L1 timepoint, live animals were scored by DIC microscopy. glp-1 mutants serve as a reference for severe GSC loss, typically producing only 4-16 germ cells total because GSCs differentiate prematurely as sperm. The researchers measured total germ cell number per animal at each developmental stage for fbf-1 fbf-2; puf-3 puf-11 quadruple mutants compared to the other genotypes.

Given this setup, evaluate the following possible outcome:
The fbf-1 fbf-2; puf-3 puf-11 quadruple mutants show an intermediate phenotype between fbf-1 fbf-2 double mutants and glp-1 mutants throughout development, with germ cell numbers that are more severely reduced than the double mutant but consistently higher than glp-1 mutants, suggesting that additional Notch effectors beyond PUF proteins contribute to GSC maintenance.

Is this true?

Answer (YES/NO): NO